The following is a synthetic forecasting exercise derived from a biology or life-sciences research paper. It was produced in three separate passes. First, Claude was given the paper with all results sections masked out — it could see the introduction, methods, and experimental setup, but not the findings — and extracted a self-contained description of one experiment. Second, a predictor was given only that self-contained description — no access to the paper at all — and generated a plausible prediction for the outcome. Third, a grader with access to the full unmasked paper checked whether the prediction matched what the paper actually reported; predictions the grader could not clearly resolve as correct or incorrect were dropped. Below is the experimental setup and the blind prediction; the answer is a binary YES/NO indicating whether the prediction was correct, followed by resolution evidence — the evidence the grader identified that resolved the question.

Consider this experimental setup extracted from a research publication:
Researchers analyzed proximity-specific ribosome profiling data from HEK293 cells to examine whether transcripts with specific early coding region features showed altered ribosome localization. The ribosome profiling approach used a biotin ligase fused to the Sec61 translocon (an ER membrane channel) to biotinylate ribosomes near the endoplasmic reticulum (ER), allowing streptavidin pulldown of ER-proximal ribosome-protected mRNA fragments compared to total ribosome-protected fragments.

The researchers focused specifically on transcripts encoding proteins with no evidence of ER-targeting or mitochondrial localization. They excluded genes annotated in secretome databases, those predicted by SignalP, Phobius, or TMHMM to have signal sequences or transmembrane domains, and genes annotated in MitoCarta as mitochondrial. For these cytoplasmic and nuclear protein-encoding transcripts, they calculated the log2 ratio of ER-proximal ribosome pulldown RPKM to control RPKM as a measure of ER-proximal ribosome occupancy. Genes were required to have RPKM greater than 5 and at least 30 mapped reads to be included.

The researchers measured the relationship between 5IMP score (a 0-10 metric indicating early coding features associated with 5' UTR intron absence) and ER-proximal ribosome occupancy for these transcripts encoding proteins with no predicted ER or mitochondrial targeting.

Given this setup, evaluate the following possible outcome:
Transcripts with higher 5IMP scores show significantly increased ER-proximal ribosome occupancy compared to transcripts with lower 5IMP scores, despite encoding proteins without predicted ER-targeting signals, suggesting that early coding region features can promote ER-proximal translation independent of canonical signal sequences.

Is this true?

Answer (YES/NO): YES